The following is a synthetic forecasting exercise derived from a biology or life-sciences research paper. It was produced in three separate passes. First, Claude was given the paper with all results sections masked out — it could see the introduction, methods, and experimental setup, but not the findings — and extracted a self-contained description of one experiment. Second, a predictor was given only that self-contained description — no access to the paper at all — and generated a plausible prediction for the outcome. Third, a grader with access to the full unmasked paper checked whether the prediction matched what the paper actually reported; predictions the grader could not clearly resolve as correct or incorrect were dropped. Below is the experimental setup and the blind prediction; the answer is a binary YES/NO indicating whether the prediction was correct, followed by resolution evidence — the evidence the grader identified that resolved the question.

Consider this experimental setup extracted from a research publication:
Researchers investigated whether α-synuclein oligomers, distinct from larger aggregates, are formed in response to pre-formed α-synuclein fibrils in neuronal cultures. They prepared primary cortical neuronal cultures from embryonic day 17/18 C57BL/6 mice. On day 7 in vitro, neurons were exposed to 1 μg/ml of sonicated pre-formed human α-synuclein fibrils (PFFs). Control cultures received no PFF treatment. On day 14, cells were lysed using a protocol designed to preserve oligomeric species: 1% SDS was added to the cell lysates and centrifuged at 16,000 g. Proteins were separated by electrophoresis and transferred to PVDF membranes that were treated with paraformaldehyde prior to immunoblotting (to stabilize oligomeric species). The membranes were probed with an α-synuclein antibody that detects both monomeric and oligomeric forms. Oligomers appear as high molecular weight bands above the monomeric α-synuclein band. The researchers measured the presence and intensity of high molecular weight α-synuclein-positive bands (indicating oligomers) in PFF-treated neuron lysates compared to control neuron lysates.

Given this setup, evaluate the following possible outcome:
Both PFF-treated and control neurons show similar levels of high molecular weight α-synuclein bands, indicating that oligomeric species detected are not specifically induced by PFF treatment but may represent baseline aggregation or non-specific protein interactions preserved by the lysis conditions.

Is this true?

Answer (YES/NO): NO